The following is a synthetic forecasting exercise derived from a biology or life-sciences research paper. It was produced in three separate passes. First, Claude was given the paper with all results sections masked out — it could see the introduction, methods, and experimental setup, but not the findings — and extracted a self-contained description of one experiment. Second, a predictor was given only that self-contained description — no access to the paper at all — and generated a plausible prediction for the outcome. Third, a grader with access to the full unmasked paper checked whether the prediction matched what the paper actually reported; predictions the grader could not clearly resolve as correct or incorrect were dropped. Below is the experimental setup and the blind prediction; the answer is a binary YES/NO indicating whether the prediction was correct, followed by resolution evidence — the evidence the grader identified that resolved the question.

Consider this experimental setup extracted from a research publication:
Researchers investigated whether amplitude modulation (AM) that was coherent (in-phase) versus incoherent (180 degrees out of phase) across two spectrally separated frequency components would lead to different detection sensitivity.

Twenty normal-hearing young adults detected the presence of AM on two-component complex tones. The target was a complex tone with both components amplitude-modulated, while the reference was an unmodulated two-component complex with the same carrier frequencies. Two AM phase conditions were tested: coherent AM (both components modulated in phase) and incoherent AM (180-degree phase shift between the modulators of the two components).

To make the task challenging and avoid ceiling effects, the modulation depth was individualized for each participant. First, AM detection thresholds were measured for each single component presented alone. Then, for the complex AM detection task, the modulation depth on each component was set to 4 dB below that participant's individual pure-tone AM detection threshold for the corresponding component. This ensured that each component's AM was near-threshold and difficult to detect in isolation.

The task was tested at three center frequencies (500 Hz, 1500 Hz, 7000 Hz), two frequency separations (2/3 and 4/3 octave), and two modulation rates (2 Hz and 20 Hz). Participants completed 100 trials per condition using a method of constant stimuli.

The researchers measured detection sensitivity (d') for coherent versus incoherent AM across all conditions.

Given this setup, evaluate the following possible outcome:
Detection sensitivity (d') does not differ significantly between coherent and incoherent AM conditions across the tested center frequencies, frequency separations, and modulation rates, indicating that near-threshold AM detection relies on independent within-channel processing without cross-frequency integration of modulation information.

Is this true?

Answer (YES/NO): NO